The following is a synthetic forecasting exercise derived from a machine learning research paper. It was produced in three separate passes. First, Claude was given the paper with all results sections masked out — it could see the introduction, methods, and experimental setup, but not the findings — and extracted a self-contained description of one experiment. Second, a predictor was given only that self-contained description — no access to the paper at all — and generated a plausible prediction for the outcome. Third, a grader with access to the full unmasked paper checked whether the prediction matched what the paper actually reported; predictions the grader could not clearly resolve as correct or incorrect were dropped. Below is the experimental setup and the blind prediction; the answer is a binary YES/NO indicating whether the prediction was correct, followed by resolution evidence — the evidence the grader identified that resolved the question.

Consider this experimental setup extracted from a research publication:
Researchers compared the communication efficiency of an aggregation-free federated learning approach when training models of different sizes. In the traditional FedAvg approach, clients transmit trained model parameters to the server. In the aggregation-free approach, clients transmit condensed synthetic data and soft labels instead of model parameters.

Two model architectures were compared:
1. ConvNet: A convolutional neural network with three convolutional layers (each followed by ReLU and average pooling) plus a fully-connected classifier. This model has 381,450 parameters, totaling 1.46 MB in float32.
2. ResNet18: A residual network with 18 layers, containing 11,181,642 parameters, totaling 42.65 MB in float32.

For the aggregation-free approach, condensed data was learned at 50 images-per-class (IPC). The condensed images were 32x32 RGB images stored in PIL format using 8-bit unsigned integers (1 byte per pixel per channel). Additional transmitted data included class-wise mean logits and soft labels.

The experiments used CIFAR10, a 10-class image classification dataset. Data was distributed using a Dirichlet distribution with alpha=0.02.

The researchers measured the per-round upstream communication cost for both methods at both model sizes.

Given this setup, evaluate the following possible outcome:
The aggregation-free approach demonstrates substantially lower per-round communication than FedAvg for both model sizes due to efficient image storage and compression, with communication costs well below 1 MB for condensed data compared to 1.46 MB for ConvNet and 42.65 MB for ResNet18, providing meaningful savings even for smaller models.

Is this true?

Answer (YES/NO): YES